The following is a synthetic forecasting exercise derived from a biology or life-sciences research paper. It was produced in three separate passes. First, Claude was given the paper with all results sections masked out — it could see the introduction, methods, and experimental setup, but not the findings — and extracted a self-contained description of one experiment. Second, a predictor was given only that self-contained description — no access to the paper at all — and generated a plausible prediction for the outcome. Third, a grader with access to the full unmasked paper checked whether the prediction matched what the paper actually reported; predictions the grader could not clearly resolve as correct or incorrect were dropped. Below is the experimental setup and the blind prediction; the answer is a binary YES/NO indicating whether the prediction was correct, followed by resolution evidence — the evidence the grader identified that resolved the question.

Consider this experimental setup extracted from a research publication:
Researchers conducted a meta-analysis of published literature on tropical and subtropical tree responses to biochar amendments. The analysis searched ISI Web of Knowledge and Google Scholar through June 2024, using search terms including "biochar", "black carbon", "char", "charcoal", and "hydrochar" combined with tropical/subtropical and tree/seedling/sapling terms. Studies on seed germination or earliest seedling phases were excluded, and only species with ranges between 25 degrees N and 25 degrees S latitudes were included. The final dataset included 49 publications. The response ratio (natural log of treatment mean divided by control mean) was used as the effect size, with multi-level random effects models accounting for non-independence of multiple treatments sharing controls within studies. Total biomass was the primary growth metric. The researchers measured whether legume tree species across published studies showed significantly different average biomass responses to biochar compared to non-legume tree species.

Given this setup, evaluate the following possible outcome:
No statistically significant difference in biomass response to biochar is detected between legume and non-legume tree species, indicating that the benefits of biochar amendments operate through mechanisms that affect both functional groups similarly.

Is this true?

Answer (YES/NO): YES